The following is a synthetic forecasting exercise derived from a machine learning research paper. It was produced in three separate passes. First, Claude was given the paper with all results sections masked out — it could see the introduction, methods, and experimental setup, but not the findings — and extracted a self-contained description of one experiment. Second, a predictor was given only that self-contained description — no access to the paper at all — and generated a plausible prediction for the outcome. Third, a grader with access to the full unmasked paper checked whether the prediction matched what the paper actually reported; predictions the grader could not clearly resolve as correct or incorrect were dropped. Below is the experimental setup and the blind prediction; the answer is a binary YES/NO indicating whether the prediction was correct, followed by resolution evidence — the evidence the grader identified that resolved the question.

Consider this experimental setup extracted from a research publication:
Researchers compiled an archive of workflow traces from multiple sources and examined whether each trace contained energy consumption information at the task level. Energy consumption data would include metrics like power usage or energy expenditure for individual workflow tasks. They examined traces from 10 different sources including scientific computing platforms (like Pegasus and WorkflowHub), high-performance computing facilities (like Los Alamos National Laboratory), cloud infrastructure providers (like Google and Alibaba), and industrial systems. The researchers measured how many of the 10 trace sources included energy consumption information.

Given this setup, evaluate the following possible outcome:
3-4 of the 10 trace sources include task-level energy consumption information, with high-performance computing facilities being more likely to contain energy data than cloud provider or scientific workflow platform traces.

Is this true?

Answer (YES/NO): NO